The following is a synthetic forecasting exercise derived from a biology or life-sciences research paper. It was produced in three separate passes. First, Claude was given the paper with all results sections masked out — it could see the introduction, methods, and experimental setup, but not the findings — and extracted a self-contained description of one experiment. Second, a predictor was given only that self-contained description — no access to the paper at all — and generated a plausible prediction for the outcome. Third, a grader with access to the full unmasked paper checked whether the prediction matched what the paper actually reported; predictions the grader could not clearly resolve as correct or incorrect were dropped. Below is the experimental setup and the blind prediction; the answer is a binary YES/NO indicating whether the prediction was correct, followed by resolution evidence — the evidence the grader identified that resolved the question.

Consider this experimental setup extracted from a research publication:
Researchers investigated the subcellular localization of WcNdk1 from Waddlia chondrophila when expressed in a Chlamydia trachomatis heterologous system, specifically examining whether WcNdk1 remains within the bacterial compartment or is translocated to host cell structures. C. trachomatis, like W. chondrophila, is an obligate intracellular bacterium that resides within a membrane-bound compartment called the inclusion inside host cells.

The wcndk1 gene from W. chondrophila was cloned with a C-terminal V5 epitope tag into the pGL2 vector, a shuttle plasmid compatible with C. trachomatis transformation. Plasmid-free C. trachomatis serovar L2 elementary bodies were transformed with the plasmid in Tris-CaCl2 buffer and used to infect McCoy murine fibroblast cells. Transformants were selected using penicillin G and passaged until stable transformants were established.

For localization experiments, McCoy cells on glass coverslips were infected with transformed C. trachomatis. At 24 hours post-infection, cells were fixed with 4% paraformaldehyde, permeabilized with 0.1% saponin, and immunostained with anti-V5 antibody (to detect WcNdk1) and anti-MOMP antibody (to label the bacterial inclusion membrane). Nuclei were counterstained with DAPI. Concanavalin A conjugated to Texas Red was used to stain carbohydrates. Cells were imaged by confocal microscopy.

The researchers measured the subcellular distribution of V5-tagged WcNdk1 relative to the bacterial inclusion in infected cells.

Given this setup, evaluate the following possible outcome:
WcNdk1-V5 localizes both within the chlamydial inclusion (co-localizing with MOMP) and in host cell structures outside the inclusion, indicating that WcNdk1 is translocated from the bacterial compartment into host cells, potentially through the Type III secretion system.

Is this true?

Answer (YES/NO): NO